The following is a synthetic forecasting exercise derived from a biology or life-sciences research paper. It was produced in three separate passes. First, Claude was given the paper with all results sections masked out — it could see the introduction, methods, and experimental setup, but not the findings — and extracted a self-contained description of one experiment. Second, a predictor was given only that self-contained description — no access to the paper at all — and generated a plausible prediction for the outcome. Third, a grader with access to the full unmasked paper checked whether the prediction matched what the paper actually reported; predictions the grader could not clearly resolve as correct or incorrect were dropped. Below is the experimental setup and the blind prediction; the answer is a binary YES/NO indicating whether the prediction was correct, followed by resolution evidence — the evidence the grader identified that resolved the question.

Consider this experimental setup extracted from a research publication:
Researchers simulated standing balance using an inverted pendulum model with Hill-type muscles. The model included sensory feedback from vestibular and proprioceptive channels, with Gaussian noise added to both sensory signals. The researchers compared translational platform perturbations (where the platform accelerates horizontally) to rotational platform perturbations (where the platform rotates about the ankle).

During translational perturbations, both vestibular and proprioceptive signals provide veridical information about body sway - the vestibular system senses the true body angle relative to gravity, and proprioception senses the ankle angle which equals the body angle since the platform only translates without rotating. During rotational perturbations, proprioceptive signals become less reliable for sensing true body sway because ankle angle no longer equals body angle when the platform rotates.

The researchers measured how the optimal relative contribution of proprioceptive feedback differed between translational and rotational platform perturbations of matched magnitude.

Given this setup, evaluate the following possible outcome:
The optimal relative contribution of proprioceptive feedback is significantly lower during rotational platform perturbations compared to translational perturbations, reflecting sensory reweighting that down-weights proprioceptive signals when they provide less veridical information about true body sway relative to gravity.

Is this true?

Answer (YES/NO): YES